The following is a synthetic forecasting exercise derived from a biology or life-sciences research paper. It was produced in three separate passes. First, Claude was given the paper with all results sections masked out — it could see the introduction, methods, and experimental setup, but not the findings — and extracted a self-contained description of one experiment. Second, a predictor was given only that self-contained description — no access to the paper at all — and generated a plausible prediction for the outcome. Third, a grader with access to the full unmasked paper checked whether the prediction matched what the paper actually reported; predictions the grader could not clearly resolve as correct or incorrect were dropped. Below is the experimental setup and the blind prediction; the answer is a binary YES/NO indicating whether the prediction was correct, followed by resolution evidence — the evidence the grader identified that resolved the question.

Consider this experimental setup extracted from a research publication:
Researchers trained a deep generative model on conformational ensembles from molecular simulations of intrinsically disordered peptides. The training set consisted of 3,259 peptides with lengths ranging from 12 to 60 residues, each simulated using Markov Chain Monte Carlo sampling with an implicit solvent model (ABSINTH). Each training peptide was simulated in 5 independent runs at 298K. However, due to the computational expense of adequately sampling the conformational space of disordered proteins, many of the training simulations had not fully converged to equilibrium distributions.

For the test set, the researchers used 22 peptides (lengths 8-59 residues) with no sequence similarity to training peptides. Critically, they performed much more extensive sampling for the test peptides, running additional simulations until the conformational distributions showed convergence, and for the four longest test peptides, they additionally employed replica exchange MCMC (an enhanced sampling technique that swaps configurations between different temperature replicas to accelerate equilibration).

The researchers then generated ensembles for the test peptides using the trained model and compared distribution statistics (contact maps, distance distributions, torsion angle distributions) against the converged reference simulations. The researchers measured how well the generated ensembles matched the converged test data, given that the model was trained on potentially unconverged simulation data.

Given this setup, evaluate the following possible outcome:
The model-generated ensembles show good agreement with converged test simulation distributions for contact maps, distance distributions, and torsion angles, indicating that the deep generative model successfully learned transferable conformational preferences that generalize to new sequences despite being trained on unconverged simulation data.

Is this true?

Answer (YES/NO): YES